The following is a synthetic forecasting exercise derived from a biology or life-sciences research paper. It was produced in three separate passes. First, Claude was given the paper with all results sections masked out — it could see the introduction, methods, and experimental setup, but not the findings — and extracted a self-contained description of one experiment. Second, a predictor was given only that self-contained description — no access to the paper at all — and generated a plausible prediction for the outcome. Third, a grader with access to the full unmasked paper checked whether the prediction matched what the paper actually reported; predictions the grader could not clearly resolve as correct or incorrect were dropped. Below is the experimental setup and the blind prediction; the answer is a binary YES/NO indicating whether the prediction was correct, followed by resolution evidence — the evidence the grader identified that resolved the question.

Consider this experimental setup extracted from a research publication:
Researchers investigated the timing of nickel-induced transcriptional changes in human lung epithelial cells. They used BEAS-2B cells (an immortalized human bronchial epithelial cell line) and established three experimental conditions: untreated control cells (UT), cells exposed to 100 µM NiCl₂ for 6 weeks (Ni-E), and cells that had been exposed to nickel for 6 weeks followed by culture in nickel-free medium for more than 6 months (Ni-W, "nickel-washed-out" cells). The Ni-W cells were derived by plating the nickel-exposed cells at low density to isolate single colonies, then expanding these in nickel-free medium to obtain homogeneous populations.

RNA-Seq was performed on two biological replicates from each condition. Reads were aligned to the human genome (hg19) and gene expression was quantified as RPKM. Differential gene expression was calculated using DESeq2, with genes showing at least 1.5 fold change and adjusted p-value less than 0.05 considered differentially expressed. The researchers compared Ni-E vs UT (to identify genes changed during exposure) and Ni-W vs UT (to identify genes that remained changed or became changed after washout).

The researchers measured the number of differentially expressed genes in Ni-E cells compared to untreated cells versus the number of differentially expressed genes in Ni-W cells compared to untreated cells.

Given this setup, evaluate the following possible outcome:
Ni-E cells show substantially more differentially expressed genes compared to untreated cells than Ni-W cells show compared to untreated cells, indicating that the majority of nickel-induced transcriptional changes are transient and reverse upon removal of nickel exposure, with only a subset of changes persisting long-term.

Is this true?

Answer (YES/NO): NO